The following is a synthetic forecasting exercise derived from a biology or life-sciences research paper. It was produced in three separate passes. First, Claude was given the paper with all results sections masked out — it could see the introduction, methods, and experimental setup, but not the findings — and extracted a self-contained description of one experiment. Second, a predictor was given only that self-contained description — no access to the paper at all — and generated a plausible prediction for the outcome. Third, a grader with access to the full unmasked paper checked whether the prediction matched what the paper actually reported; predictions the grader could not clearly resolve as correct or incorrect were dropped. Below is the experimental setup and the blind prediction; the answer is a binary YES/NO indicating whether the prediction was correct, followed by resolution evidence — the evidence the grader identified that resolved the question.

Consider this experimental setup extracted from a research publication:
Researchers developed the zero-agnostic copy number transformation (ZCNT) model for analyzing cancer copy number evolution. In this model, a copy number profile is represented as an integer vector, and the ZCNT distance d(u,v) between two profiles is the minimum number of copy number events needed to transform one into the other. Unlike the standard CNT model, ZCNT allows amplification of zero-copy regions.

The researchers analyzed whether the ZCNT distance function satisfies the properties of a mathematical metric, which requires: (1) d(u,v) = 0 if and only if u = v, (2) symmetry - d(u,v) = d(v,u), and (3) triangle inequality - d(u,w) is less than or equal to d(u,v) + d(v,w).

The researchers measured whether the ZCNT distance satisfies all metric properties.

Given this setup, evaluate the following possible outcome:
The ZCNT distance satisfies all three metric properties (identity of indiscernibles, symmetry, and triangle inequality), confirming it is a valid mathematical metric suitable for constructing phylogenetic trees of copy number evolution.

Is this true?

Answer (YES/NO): YES